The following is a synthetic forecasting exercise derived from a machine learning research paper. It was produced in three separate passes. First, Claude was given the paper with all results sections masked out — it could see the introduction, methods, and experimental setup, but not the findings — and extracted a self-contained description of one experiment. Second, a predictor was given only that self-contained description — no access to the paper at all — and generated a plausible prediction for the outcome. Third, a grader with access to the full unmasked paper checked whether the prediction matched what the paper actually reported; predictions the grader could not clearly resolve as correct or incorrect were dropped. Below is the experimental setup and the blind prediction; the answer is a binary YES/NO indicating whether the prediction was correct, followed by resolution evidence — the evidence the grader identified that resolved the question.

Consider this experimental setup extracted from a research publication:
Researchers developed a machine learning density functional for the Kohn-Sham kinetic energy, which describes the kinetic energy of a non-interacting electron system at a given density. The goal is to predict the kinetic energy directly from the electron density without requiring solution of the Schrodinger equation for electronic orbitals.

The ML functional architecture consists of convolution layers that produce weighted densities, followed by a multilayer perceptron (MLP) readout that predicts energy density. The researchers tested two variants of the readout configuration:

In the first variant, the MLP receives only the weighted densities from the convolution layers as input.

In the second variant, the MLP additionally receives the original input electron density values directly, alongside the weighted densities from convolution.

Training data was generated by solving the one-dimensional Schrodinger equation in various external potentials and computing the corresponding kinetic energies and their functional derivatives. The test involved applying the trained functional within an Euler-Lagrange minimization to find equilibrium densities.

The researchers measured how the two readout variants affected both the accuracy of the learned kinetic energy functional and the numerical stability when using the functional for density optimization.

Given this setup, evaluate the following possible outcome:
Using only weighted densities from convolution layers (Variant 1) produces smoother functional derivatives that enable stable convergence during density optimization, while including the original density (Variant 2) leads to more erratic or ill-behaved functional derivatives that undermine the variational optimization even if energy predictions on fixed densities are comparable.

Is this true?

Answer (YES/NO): NO